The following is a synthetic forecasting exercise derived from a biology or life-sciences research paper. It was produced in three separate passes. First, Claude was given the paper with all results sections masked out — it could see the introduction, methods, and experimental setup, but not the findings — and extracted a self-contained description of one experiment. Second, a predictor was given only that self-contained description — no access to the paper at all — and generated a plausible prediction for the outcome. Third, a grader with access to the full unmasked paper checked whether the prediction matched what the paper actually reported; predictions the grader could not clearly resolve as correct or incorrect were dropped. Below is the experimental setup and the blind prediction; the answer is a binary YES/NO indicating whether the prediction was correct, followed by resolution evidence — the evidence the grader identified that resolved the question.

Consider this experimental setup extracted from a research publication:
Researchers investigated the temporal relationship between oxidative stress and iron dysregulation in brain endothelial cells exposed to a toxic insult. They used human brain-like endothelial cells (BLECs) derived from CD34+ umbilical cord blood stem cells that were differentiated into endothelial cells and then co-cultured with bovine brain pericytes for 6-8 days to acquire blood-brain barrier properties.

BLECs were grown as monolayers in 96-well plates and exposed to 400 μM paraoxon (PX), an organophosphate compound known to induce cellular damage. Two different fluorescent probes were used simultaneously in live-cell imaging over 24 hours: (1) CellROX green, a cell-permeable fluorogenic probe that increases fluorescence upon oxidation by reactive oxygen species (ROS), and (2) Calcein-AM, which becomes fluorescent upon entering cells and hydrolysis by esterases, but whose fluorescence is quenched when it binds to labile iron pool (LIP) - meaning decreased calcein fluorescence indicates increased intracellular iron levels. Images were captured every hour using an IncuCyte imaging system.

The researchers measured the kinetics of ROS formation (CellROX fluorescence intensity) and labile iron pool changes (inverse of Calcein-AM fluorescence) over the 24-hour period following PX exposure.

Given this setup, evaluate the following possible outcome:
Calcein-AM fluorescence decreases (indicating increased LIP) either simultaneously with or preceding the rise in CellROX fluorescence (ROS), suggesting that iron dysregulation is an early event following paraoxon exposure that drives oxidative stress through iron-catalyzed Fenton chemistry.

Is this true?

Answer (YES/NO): NO